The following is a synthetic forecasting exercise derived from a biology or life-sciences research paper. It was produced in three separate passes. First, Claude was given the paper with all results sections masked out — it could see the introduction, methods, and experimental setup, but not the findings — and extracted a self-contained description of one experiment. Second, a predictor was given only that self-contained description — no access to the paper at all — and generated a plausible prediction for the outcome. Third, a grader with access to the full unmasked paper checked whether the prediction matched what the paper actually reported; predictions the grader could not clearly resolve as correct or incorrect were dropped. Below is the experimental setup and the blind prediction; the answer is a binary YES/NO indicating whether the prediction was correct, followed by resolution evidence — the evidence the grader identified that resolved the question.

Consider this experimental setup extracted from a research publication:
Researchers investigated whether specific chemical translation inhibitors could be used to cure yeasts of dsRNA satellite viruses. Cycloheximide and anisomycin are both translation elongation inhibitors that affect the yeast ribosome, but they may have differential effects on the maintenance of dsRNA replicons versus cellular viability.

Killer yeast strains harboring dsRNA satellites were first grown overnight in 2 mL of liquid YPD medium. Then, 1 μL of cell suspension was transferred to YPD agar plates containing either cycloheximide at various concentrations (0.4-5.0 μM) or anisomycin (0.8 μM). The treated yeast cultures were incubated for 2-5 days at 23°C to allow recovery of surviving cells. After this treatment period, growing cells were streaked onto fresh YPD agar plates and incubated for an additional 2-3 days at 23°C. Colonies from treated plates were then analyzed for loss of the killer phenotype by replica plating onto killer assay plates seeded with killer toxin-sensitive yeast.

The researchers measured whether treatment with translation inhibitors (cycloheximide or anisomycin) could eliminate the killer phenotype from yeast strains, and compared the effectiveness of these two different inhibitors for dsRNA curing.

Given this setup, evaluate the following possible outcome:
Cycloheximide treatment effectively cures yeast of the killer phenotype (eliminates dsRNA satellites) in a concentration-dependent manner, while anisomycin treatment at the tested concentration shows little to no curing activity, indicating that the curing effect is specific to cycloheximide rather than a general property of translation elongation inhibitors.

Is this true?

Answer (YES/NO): NO